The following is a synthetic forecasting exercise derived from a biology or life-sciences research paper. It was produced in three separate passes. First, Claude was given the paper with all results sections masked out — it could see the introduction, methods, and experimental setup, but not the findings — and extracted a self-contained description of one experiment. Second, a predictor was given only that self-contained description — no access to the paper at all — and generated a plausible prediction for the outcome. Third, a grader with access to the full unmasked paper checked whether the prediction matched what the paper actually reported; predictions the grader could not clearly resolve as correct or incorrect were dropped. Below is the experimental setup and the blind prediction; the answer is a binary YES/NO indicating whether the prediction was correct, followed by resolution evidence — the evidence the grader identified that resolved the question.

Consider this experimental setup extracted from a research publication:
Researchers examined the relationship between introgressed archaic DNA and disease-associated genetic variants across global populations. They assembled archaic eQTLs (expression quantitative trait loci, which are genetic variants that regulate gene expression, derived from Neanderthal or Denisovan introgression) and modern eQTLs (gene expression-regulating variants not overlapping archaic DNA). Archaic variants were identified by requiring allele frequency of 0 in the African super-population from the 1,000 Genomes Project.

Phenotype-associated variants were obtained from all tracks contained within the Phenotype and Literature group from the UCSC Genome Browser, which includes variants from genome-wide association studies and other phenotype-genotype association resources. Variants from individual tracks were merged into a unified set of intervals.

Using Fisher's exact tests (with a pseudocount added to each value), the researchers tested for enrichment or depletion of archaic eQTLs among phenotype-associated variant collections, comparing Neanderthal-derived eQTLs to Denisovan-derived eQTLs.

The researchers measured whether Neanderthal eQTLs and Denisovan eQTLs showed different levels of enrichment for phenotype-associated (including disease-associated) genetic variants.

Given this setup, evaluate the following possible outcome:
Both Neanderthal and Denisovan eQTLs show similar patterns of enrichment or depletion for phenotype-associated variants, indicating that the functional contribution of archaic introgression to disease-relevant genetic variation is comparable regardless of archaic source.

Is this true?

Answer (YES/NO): NO